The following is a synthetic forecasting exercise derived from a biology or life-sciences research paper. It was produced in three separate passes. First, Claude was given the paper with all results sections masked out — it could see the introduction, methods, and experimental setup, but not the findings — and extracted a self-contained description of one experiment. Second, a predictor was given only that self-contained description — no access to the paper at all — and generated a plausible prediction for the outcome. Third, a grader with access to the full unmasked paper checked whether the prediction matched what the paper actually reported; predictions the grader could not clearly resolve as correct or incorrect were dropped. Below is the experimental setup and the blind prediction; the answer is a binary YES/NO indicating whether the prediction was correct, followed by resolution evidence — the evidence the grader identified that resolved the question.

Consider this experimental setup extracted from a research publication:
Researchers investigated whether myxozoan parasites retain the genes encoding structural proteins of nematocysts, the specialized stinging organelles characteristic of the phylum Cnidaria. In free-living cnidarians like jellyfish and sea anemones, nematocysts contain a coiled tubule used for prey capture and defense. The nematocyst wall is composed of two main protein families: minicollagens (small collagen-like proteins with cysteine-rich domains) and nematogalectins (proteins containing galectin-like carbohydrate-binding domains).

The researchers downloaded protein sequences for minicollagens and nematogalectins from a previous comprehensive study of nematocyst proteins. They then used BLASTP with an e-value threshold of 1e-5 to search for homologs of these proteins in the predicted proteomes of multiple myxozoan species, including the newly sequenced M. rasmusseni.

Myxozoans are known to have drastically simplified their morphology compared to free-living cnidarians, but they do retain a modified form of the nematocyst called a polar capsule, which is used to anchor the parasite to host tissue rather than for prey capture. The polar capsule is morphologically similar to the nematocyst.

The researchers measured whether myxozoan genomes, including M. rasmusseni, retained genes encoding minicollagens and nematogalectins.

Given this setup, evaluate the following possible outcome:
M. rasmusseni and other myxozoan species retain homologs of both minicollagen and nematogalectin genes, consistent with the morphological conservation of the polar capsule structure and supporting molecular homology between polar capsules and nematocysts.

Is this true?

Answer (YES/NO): YES